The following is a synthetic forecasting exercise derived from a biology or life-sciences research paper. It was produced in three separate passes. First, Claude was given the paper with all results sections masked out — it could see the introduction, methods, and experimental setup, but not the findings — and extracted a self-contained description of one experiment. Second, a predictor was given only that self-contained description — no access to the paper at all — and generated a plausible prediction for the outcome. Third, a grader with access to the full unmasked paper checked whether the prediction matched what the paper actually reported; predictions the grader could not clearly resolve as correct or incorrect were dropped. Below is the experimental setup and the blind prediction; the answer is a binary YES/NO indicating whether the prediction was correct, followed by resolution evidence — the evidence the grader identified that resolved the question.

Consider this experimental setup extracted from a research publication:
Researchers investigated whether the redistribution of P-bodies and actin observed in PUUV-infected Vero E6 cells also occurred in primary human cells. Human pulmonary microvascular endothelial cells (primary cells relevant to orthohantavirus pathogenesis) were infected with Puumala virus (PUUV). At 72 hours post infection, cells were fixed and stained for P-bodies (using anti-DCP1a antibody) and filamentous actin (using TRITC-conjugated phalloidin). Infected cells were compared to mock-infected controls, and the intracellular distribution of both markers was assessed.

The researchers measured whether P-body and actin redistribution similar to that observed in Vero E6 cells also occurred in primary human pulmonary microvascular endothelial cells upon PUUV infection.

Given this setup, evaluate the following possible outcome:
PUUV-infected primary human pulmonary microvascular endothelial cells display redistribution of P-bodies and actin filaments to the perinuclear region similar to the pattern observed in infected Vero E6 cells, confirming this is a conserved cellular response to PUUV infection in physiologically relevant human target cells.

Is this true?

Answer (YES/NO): NO